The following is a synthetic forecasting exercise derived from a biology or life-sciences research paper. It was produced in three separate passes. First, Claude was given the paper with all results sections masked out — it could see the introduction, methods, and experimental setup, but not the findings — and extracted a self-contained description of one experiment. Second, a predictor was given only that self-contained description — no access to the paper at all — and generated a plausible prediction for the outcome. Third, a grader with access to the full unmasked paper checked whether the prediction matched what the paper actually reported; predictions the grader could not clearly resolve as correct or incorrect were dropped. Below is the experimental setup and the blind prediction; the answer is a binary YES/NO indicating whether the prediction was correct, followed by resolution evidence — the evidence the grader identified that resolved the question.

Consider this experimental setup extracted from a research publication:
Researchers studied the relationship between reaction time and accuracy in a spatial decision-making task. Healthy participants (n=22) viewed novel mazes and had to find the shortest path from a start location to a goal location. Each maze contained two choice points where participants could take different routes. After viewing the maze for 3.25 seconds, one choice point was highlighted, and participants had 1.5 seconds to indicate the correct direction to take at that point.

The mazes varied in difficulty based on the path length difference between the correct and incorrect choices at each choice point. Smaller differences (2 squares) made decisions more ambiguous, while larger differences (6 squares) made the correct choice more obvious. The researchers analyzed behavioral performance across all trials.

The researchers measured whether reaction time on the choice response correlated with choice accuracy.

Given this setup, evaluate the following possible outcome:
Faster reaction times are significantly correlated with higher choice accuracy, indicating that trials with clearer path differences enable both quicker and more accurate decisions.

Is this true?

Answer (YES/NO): YES